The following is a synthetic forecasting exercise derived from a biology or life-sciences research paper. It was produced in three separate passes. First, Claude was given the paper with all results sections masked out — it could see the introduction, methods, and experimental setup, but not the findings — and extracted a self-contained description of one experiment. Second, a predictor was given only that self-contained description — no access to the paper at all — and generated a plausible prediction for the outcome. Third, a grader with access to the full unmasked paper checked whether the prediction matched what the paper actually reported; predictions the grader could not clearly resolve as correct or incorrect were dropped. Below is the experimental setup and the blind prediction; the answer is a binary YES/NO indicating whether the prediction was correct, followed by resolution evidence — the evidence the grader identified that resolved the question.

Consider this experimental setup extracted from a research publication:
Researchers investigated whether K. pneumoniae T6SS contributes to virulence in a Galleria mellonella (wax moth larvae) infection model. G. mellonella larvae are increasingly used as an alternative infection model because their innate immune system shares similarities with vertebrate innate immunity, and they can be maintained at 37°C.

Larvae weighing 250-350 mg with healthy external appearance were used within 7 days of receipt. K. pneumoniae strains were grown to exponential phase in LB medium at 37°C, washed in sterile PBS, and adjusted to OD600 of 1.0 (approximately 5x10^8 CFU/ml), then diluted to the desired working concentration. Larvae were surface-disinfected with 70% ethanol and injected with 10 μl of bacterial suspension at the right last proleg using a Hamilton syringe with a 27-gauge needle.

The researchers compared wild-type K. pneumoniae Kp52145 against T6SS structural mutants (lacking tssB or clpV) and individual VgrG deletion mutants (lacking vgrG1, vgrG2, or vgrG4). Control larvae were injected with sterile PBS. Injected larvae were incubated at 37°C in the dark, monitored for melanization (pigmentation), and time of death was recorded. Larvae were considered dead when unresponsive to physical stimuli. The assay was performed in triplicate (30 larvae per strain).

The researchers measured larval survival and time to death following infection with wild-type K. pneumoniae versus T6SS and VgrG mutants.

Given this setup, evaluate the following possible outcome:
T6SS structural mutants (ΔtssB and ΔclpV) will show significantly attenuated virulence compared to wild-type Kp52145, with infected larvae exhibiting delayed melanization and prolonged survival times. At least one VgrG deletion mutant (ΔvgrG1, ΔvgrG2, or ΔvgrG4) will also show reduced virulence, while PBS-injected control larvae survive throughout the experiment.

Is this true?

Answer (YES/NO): YES